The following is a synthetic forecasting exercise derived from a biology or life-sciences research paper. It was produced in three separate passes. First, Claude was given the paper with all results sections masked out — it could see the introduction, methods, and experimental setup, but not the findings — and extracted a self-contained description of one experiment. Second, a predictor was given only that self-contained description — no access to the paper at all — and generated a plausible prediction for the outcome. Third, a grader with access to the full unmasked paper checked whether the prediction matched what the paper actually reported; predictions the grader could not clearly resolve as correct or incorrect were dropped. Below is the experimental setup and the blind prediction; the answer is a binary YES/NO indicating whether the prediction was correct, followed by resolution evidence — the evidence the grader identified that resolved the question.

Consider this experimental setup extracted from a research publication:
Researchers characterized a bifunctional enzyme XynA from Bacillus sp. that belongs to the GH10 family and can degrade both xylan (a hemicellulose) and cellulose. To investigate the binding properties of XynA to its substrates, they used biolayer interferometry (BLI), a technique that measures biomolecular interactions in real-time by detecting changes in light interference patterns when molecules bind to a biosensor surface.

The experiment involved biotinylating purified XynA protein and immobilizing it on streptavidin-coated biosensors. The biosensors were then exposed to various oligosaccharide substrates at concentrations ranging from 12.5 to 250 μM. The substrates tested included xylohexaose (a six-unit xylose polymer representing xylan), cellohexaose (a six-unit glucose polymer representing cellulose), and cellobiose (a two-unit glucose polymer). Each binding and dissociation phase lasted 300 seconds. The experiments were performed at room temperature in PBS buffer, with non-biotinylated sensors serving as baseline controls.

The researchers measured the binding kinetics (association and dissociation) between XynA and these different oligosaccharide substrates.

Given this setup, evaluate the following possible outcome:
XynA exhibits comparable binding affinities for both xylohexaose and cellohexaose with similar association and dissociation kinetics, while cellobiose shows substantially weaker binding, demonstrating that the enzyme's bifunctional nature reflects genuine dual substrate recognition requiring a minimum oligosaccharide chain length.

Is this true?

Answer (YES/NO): NO